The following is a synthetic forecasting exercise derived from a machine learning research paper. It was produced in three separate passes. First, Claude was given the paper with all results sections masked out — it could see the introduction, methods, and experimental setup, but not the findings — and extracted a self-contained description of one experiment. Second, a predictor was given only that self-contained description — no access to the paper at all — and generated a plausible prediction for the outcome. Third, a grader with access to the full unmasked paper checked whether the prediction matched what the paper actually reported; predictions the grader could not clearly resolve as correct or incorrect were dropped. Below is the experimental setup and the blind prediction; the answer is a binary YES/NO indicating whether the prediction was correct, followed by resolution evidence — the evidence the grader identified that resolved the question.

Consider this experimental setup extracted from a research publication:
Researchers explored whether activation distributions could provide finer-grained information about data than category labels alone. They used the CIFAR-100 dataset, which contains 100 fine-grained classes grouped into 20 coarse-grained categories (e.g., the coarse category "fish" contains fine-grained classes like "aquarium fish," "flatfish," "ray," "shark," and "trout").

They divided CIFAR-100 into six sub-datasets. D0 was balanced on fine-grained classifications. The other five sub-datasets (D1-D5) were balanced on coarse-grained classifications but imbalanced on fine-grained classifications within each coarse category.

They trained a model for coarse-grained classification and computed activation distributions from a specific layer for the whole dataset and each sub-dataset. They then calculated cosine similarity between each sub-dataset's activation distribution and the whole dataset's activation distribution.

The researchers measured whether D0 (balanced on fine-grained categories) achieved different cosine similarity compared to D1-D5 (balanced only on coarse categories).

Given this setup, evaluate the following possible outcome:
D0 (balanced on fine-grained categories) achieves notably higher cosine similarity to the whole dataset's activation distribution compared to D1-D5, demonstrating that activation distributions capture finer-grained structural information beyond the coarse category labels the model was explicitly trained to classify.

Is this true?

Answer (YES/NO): YES